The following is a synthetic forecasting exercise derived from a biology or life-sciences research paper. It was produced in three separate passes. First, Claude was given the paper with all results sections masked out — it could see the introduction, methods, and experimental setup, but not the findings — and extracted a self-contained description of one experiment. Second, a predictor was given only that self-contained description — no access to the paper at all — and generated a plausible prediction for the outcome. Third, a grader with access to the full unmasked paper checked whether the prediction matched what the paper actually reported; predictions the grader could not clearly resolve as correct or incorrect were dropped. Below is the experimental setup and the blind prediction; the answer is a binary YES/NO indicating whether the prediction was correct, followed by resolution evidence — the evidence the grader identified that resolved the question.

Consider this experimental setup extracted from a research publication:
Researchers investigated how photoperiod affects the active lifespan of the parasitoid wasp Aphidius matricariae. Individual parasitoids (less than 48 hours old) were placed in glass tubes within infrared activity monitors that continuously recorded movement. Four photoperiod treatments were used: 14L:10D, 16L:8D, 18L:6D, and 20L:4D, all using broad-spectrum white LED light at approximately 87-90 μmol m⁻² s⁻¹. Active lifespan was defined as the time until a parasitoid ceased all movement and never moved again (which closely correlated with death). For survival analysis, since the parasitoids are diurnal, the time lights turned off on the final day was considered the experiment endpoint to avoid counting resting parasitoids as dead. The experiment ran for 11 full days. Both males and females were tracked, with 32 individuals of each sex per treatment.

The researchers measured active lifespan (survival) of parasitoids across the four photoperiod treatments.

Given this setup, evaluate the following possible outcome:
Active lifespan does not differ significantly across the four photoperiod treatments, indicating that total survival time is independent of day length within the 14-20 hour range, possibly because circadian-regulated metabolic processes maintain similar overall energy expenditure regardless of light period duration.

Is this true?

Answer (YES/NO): YES